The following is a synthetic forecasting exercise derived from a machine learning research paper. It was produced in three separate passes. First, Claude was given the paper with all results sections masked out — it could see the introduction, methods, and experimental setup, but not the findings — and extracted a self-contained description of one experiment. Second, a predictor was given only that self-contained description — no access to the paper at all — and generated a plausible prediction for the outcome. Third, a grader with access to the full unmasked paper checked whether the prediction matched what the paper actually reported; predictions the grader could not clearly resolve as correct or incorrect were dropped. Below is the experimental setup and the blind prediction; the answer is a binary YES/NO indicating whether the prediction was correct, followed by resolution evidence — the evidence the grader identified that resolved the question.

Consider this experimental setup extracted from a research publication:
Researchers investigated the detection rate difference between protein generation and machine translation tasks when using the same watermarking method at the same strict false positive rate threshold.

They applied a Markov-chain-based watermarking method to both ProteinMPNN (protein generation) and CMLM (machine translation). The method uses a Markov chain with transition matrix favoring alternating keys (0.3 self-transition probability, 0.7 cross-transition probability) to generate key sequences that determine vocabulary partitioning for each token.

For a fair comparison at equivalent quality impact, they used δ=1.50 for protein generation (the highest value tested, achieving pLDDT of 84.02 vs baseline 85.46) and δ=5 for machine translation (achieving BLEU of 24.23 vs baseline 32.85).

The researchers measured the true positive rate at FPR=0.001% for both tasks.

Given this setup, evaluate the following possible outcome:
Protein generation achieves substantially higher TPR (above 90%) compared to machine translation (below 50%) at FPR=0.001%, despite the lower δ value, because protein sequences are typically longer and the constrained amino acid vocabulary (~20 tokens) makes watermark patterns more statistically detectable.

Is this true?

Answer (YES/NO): NO